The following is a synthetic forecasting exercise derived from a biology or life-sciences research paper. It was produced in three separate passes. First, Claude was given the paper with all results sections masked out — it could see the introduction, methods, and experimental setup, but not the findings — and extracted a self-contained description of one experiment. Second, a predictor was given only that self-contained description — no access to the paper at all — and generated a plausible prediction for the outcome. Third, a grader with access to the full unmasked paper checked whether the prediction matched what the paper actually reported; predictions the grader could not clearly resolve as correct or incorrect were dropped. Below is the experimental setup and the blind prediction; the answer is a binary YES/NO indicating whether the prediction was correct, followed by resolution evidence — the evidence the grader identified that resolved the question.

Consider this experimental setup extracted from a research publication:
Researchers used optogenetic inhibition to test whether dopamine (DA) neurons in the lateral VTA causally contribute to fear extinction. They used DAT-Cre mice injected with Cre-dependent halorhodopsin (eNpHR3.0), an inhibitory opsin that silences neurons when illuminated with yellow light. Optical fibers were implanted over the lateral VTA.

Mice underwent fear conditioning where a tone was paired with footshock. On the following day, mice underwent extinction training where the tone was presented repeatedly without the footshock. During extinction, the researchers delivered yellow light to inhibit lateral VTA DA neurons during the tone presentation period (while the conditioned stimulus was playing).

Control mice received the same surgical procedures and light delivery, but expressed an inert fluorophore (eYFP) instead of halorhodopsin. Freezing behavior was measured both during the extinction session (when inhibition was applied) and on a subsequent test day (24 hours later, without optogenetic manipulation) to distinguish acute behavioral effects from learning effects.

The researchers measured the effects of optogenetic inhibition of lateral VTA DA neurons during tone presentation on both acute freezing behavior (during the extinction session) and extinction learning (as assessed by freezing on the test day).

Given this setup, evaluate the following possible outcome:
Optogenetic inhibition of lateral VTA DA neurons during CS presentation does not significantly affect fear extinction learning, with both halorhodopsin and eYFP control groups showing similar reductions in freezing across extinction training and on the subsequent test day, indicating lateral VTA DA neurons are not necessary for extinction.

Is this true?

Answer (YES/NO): NO